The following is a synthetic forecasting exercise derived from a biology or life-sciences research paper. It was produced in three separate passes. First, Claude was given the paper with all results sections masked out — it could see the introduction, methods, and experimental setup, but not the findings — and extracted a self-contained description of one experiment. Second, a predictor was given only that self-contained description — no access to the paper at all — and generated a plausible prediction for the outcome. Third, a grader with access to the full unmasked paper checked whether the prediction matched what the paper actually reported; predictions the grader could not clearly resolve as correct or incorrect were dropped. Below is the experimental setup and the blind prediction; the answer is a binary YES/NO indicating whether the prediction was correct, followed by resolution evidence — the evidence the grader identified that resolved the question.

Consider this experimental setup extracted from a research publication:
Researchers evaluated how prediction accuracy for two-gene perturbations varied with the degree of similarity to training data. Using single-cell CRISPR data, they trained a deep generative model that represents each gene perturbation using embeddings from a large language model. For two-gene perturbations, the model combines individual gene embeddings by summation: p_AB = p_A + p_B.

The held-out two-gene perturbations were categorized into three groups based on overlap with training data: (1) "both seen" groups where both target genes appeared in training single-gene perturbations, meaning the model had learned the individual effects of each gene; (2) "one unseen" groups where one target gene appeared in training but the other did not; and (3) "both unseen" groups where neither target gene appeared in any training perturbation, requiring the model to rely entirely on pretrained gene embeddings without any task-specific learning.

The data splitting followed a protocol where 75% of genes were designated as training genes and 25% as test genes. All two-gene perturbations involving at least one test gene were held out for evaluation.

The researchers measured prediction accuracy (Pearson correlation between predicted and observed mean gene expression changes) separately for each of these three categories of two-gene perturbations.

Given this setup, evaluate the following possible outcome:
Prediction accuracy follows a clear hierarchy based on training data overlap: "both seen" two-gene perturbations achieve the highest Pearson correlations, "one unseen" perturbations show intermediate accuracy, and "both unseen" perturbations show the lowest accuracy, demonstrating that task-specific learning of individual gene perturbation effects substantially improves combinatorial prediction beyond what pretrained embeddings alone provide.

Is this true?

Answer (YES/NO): YES